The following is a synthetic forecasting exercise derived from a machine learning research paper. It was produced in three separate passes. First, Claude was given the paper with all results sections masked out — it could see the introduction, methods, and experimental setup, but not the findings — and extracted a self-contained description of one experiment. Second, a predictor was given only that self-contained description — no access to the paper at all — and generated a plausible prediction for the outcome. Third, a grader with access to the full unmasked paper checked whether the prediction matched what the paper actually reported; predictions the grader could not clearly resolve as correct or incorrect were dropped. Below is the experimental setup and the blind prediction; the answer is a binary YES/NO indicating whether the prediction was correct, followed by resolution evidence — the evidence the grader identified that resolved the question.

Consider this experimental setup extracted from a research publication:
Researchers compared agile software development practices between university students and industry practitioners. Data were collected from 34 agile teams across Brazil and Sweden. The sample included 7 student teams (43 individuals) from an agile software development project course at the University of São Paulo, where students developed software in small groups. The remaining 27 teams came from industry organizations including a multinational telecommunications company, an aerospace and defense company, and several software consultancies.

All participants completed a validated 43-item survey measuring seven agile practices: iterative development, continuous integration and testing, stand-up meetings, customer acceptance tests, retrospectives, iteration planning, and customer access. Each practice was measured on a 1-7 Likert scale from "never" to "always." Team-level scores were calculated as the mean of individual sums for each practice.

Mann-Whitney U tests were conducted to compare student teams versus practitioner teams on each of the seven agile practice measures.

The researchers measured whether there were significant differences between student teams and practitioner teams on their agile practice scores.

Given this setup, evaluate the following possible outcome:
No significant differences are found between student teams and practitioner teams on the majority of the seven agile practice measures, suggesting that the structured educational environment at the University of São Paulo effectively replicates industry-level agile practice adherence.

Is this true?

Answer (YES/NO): NO